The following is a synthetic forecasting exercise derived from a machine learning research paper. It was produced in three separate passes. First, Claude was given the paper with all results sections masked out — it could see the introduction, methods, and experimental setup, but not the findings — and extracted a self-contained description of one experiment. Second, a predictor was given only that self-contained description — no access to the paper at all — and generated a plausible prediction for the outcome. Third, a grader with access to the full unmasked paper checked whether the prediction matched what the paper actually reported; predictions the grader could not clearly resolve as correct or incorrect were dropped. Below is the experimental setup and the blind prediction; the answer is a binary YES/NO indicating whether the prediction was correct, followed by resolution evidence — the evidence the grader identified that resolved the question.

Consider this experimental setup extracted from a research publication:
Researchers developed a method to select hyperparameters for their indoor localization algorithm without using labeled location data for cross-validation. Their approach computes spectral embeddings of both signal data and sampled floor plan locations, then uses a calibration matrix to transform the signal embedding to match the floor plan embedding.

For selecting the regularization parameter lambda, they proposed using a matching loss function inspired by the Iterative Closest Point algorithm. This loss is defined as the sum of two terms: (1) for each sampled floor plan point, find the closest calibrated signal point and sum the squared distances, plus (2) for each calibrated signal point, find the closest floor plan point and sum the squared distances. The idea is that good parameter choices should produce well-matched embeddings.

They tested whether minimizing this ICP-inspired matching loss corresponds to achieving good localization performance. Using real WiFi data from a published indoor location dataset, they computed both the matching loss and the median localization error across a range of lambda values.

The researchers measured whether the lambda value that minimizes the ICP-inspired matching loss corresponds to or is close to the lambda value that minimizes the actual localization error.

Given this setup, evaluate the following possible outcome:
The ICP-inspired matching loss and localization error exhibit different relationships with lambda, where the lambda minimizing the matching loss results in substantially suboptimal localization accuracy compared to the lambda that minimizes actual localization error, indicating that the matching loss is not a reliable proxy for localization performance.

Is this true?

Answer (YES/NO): NO